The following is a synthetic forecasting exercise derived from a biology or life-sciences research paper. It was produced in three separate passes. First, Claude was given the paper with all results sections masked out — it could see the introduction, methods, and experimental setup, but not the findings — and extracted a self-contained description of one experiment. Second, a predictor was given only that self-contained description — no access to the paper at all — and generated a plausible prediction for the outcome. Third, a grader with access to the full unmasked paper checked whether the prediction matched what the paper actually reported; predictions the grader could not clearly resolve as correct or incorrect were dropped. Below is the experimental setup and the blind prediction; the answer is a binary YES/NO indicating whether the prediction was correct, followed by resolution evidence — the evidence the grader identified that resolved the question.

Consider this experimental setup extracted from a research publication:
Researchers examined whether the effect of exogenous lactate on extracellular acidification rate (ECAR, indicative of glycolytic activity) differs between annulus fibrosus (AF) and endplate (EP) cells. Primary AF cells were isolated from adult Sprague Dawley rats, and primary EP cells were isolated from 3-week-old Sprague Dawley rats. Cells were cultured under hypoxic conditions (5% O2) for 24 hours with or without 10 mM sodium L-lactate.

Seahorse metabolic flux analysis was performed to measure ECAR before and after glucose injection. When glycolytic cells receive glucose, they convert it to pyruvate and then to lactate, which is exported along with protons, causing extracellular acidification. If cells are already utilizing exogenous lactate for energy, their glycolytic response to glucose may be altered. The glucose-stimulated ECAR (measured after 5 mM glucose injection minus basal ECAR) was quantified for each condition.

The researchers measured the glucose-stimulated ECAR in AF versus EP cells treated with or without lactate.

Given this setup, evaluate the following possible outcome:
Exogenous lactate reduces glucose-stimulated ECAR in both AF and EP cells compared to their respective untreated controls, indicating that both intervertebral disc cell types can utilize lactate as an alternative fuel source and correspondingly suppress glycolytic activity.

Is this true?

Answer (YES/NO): NO